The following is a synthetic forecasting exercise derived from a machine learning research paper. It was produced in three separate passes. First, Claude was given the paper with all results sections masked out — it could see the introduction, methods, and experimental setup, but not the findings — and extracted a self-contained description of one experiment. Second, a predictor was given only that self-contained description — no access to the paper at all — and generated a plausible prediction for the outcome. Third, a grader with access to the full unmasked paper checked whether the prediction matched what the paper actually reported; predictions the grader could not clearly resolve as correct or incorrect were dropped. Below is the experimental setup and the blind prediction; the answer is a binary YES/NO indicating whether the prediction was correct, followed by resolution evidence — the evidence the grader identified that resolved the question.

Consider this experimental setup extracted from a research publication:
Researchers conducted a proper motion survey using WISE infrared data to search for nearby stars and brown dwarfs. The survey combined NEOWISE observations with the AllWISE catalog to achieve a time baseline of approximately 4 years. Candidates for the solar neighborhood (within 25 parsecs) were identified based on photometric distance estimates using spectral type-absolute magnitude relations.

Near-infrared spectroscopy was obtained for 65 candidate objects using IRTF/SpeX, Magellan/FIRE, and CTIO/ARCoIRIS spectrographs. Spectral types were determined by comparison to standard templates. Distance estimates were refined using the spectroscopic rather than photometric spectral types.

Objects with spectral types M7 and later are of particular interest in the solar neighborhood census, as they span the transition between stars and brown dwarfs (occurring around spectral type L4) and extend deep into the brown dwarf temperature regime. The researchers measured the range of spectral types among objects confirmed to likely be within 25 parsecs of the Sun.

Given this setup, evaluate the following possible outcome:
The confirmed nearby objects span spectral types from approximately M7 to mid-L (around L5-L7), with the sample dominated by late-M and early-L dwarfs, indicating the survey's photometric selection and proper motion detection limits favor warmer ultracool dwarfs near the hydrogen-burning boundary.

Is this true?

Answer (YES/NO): NO